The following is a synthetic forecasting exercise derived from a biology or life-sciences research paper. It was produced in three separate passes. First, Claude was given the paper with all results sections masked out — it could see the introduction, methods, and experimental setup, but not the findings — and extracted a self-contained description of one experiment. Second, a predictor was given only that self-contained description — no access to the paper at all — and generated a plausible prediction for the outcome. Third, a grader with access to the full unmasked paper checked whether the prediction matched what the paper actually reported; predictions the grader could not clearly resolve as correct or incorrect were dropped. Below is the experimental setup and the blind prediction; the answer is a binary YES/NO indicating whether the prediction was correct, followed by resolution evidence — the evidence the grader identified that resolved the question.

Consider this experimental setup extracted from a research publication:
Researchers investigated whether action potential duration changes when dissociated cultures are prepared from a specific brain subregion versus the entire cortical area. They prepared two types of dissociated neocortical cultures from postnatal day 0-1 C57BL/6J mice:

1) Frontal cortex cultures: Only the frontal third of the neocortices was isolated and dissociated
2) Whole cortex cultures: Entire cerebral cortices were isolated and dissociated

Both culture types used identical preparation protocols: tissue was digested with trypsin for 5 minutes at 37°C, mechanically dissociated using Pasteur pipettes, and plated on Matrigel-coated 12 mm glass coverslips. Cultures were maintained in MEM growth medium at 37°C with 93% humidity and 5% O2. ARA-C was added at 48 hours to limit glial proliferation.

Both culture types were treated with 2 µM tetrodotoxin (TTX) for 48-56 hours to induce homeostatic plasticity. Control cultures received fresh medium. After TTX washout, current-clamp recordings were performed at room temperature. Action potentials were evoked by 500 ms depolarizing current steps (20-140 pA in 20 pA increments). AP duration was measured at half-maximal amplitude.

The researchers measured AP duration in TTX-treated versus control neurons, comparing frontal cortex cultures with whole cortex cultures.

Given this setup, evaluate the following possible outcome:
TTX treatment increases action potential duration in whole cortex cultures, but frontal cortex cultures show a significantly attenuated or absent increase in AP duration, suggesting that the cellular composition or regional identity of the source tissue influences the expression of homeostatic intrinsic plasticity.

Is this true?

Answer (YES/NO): NO